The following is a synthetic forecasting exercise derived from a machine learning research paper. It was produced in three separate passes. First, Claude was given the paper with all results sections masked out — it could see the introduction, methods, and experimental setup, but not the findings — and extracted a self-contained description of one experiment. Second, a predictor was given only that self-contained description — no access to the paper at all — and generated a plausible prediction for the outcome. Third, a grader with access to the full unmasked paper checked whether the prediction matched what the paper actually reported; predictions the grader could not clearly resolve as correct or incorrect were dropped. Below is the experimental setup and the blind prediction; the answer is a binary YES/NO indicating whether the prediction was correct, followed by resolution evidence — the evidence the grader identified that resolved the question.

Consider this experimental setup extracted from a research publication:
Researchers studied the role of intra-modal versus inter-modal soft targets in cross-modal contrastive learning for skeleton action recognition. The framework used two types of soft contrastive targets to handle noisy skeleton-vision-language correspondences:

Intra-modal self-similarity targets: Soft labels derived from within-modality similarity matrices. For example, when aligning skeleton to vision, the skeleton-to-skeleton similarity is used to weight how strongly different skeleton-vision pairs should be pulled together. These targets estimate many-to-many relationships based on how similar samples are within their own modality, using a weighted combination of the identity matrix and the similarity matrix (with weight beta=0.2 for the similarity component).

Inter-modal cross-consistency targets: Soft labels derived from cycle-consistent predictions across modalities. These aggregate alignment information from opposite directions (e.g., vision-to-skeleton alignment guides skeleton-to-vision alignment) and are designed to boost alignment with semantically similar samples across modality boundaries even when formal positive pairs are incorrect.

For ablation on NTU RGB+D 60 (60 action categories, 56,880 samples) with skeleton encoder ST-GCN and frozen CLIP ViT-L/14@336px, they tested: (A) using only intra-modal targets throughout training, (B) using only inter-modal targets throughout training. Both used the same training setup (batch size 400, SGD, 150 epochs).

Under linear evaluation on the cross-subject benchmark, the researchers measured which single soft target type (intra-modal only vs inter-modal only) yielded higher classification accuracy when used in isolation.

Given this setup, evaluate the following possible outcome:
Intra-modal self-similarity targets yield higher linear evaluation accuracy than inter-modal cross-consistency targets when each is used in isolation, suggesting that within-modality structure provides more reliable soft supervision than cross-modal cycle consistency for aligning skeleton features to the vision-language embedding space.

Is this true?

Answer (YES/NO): NO